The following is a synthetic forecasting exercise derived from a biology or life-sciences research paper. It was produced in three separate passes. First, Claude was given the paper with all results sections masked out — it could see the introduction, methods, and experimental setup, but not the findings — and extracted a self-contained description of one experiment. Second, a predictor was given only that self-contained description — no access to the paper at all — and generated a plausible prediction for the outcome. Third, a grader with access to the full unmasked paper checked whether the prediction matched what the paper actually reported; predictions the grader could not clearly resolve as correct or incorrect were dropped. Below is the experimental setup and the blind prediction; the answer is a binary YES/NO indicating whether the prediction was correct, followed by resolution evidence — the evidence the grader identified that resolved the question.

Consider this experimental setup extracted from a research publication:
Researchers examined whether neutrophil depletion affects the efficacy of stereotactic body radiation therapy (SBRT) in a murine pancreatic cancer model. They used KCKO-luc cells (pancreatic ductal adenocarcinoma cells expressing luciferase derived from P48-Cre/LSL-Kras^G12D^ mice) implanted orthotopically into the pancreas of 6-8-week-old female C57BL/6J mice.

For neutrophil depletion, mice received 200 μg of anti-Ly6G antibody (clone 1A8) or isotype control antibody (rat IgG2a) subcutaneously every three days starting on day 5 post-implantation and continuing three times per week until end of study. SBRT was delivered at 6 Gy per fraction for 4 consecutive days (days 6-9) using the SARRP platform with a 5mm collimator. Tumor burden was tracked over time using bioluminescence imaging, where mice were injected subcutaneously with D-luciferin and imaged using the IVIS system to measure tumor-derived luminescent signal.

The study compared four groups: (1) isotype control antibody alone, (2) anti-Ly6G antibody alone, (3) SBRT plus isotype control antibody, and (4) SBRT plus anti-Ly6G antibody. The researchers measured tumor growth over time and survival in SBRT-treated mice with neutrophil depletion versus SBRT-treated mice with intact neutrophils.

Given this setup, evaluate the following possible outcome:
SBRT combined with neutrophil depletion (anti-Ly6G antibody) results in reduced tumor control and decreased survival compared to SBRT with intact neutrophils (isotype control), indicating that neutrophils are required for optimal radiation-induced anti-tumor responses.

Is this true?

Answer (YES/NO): NO